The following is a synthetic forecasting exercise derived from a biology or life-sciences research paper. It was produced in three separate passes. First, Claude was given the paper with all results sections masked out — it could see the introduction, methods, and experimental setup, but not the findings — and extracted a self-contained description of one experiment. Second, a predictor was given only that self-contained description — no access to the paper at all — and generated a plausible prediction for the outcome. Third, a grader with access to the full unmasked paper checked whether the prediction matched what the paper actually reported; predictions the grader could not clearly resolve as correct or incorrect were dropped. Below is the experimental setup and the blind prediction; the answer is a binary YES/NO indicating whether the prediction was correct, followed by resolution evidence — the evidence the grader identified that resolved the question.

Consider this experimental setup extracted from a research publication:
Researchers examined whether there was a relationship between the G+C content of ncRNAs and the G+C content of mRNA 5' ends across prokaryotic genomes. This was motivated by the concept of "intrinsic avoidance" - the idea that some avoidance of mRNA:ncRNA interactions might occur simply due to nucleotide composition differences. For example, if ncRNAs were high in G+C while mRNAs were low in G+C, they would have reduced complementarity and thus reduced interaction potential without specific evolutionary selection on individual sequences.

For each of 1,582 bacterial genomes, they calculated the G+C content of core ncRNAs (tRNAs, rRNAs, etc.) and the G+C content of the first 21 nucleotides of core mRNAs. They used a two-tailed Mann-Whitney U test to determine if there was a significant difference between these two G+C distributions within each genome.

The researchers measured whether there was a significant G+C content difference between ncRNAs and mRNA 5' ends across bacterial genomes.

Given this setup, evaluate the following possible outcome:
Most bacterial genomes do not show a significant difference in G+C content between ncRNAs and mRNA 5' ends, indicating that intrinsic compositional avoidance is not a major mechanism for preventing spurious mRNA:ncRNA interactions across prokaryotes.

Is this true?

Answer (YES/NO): NO